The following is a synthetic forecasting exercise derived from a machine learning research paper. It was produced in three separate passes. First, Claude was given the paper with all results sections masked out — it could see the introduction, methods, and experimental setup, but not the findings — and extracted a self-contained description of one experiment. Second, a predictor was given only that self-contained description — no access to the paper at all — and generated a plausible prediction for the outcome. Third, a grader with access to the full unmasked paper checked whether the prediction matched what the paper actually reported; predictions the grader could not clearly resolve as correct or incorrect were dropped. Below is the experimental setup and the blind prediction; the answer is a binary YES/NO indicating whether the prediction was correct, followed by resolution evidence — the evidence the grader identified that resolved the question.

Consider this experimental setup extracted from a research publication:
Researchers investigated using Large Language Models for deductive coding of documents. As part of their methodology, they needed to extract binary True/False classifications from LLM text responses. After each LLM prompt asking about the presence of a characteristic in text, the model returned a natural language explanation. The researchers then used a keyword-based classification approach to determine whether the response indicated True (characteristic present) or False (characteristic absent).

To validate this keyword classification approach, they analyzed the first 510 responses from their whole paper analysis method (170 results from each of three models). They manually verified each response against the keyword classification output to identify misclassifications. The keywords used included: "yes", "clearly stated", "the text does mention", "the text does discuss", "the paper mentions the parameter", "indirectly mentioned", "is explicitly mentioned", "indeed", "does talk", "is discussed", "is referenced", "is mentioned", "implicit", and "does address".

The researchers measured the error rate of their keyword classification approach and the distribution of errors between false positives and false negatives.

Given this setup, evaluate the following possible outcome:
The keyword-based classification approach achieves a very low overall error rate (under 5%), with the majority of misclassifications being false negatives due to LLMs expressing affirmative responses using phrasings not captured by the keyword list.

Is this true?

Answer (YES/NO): NO